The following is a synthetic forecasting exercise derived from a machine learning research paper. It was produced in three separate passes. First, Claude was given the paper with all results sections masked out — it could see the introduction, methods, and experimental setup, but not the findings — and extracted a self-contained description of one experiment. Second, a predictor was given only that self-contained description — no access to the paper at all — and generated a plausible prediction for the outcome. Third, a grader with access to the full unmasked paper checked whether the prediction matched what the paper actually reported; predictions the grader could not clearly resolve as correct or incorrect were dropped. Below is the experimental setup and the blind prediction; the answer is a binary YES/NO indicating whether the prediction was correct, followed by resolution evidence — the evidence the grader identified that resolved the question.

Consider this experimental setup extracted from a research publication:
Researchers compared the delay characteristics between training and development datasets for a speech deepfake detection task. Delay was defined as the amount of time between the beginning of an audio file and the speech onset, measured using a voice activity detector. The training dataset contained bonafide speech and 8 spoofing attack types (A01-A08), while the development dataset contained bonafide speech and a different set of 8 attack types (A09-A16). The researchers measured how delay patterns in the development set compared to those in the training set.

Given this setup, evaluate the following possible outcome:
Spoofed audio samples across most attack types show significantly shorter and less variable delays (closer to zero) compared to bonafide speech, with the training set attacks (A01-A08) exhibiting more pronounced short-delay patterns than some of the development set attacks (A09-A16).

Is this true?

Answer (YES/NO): NO